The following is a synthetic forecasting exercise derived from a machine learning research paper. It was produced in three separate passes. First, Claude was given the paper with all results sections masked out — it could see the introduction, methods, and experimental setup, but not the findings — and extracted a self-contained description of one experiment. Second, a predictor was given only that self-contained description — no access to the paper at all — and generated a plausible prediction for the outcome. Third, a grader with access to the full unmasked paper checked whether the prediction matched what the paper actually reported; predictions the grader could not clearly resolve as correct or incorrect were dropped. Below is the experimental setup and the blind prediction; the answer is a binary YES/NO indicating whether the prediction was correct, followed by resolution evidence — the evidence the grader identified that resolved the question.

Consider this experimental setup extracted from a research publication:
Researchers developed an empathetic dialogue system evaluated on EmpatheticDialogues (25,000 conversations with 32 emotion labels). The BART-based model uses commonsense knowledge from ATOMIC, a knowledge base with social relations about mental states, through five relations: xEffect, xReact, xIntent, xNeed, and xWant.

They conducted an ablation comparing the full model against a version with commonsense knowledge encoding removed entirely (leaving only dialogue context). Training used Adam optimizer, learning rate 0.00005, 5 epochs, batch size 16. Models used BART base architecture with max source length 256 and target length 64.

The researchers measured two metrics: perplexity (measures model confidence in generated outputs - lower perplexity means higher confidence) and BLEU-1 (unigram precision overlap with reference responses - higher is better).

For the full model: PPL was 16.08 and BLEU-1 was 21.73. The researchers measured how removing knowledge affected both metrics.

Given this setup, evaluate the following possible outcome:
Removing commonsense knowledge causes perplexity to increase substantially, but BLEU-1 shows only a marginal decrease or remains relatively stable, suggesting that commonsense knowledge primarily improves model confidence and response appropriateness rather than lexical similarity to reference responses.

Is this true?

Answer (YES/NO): NO